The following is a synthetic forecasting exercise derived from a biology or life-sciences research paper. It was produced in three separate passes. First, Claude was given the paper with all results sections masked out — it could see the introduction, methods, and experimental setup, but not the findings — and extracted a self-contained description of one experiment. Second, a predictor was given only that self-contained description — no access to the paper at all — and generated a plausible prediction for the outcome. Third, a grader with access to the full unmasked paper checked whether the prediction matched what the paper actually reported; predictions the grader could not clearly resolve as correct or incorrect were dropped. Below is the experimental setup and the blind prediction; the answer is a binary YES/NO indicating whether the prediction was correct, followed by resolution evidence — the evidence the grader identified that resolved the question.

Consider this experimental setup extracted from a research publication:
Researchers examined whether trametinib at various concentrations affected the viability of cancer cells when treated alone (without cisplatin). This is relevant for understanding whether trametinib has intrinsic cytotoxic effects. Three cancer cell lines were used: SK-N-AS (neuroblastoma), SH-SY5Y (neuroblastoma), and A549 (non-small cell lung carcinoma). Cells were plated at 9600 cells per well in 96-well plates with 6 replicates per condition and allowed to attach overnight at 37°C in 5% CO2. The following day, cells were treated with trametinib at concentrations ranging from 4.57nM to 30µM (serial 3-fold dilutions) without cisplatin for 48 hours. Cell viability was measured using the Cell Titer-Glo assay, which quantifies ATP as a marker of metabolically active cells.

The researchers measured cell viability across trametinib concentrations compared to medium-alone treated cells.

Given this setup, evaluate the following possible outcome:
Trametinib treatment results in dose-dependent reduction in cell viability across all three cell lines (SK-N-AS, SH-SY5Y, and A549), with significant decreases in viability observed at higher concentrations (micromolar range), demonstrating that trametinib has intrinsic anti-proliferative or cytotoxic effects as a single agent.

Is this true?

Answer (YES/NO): YES